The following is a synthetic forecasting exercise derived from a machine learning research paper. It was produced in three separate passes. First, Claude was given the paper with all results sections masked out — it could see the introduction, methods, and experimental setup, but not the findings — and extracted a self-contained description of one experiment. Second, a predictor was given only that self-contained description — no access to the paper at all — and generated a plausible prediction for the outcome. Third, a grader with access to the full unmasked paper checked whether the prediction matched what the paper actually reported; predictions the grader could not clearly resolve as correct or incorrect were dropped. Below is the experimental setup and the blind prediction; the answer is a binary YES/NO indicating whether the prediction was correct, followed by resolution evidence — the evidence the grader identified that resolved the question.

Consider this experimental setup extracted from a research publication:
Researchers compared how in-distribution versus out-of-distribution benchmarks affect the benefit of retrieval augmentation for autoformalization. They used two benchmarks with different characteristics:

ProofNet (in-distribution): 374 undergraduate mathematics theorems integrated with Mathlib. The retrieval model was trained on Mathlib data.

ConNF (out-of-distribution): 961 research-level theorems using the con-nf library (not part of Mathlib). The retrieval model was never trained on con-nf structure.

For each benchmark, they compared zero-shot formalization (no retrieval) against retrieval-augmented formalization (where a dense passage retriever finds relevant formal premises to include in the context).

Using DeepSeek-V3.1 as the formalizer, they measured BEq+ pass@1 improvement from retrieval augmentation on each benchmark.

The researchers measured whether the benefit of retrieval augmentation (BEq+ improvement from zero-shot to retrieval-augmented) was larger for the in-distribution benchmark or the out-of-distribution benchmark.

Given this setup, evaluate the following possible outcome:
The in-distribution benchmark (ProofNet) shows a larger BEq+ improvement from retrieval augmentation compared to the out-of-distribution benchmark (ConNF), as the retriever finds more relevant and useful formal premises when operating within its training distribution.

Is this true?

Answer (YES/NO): NO